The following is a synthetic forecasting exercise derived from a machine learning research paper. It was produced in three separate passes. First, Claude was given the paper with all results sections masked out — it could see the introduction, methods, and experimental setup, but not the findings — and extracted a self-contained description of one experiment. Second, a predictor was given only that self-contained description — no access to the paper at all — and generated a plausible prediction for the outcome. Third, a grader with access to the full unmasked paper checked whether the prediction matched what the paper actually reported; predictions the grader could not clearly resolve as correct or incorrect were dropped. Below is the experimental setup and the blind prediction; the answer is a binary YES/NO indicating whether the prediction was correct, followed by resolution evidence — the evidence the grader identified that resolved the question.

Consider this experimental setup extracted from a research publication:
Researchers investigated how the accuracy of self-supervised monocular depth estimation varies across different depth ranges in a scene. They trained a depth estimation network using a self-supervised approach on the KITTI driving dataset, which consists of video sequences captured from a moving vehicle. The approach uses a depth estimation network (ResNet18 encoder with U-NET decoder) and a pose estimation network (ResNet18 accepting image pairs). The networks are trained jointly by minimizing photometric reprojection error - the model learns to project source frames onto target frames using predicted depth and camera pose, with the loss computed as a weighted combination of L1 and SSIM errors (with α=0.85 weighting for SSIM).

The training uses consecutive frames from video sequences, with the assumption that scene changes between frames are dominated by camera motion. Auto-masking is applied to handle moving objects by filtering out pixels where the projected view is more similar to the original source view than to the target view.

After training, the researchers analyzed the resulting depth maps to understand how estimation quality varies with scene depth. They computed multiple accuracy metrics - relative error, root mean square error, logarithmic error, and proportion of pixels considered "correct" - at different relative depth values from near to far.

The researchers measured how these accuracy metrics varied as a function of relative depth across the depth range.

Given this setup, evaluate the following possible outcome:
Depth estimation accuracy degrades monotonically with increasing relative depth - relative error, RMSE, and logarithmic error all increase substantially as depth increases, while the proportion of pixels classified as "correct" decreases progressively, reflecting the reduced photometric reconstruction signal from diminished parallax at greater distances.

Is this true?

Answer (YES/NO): NO